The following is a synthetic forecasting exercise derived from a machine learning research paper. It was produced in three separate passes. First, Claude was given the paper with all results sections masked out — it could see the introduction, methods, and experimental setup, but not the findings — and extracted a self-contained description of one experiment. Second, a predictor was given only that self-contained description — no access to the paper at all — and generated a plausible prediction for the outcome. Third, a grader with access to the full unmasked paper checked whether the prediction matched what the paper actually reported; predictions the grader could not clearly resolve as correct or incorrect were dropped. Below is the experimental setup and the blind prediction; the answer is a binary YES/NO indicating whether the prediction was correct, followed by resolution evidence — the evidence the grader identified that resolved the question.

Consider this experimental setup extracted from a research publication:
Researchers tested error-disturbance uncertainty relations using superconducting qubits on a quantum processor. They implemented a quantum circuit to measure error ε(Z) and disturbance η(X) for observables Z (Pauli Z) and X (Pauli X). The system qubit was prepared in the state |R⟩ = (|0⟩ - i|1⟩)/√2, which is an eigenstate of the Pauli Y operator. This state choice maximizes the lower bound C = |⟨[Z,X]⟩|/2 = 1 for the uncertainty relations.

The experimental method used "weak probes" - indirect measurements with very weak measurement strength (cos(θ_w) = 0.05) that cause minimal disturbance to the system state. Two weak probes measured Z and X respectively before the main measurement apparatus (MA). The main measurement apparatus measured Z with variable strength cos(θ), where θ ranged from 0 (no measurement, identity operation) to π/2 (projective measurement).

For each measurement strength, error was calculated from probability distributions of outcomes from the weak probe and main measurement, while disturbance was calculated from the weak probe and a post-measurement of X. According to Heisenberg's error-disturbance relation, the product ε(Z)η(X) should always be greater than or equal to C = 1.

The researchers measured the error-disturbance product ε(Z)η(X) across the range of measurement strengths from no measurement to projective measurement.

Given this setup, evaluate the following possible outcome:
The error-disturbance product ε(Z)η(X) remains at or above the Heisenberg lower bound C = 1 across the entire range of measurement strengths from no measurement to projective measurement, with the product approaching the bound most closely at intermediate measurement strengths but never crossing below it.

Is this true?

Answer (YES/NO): NO